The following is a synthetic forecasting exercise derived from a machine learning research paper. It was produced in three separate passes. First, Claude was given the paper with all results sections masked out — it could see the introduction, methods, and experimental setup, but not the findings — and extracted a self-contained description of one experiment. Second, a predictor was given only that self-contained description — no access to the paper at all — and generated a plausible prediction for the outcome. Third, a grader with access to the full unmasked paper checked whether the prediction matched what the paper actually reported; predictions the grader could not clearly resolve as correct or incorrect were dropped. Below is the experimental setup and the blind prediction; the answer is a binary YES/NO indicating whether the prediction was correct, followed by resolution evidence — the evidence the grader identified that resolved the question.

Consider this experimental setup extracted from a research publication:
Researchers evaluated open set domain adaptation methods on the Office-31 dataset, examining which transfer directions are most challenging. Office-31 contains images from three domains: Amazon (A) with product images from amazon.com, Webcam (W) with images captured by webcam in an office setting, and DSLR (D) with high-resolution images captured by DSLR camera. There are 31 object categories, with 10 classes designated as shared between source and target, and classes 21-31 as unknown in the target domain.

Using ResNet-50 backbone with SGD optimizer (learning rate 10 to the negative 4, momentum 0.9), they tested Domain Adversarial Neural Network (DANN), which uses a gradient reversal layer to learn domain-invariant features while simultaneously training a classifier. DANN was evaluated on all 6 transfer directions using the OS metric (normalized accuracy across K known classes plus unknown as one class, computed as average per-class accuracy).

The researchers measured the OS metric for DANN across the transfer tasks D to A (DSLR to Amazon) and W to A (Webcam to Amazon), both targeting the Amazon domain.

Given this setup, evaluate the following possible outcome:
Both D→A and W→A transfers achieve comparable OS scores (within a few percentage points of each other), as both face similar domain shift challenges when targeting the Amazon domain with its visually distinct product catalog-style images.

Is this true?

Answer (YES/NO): YES